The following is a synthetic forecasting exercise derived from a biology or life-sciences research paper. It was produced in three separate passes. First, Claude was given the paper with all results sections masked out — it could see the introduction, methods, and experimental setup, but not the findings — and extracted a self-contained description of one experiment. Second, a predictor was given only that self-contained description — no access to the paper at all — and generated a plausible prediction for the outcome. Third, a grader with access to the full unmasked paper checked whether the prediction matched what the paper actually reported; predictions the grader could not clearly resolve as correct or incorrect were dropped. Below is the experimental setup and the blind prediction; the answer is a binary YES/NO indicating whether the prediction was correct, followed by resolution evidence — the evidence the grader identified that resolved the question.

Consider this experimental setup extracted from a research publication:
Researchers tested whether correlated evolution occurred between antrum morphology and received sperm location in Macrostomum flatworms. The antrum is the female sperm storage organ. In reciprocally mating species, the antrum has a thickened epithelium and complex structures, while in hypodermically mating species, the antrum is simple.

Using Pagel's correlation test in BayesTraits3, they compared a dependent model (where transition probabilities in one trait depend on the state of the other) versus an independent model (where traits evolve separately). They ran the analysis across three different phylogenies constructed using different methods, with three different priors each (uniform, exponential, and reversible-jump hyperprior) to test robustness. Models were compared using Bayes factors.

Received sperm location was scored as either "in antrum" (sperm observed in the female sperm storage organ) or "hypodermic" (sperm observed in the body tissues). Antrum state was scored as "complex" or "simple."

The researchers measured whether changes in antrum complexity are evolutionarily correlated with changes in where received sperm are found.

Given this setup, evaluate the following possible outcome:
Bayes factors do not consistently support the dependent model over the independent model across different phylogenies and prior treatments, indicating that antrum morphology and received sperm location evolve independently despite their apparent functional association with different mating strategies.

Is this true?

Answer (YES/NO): NO